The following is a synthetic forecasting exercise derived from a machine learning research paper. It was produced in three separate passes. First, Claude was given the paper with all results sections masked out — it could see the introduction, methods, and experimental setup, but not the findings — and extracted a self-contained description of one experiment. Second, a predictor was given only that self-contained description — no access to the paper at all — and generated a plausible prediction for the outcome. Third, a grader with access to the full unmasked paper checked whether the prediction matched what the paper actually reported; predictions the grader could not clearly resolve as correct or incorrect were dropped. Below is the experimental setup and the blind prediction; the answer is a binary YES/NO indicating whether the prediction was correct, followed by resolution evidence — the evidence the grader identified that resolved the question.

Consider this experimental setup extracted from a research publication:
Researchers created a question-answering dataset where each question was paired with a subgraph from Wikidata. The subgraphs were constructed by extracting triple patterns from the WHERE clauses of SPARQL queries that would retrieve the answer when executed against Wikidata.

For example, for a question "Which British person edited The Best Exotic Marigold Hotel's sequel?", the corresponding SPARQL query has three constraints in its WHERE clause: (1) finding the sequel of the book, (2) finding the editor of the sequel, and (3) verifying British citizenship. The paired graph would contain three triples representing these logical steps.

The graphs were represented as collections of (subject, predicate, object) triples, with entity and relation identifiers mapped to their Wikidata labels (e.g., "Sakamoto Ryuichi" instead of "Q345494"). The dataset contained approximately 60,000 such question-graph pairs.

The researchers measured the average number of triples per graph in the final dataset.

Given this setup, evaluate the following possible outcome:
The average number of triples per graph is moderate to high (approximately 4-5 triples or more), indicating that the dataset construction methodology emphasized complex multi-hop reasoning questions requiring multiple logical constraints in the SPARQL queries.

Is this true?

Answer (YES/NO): YES